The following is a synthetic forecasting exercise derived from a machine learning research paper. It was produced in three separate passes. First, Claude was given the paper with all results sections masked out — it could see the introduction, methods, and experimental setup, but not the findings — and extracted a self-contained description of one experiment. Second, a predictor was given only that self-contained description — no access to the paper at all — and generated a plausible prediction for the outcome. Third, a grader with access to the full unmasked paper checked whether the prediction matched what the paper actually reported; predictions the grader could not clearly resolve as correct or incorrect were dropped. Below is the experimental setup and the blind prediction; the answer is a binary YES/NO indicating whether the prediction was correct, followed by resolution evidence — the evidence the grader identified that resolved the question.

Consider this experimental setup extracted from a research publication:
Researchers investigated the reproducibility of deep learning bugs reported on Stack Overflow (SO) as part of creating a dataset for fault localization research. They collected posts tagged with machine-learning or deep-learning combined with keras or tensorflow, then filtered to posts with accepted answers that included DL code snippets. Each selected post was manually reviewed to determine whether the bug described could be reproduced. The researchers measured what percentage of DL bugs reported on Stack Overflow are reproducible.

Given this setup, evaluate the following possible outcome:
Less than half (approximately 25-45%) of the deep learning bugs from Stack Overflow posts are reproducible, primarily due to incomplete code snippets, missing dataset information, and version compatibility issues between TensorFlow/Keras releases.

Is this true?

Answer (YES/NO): NO